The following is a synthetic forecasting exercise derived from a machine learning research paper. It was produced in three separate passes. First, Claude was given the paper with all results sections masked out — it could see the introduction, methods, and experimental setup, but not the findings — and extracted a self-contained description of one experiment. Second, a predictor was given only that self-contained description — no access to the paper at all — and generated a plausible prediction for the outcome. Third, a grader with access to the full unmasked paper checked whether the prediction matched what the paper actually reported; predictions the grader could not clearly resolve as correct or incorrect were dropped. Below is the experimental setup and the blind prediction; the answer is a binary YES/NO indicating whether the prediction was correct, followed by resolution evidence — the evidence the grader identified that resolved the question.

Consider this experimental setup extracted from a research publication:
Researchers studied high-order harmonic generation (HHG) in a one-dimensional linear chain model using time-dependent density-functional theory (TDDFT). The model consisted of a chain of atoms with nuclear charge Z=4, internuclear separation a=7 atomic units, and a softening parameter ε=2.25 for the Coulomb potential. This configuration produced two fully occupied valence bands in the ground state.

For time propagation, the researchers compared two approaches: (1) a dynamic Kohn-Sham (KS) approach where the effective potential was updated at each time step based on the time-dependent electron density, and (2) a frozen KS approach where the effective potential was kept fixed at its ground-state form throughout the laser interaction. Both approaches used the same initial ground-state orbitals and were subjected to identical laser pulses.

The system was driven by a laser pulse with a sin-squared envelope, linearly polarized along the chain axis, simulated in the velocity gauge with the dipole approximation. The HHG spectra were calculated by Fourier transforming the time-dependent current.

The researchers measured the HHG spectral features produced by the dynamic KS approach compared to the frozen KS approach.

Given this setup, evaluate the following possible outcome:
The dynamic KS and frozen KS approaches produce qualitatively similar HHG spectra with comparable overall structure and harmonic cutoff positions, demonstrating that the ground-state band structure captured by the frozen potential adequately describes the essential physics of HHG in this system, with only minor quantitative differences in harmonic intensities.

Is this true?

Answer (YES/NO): YES